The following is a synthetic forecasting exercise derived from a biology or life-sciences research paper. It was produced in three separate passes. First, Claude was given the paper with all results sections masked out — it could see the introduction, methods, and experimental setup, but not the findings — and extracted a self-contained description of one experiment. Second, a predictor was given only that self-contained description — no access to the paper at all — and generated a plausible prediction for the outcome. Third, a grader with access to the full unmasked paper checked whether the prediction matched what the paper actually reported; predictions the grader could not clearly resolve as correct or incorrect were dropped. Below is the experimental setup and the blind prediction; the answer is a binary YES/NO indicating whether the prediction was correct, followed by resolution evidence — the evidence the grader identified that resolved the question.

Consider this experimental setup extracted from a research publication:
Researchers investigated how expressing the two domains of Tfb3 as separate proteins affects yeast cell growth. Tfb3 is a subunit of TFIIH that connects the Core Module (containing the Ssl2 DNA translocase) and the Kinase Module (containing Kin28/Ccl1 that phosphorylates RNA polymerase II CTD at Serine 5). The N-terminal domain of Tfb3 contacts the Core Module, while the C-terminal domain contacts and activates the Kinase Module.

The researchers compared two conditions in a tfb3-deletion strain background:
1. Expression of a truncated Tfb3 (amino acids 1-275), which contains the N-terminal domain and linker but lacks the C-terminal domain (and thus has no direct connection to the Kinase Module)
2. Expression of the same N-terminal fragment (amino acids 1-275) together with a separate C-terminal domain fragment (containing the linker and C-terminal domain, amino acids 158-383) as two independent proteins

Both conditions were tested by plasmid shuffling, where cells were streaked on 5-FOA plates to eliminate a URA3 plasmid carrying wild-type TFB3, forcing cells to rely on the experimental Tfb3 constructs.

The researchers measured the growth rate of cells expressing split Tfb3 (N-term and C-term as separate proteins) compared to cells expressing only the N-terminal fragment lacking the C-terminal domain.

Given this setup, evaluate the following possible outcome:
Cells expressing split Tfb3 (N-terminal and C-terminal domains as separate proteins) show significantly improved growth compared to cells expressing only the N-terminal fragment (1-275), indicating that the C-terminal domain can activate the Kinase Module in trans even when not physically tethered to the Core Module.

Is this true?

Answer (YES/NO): YES